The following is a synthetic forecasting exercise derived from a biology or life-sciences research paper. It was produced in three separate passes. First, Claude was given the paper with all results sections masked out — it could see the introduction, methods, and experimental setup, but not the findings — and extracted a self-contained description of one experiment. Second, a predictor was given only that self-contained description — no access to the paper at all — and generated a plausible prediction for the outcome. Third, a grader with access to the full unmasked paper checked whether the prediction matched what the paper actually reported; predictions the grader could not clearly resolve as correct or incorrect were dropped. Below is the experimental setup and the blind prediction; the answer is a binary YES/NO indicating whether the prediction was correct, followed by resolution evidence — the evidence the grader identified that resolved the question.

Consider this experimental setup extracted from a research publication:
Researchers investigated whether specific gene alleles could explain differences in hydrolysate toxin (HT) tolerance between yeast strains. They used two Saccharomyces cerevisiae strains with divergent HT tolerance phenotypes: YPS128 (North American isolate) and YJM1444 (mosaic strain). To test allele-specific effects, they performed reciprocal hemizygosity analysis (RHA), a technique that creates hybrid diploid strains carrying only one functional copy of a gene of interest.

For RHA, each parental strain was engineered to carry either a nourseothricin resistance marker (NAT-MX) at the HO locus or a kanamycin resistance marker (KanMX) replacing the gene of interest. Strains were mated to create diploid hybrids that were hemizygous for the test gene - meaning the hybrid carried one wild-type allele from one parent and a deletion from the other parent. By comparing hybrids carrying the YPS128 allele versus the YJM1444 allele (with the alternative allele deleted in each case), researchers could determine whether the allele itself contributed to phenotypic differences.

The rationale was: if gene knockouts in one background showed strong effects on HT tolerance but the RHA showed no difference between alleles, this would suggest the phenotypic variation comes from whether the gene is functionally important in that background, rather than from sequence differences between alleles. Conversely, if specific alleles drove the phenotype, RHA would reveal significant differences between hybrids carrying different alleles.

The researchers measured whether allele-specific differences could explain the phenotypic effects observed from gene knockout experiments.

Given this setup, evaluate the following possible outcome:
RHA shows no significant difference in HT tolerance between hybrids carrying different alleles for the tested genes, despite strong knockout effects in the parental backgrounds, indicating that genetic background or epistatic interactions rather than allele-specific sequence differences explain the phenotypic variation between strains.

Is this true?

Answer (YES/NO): YES